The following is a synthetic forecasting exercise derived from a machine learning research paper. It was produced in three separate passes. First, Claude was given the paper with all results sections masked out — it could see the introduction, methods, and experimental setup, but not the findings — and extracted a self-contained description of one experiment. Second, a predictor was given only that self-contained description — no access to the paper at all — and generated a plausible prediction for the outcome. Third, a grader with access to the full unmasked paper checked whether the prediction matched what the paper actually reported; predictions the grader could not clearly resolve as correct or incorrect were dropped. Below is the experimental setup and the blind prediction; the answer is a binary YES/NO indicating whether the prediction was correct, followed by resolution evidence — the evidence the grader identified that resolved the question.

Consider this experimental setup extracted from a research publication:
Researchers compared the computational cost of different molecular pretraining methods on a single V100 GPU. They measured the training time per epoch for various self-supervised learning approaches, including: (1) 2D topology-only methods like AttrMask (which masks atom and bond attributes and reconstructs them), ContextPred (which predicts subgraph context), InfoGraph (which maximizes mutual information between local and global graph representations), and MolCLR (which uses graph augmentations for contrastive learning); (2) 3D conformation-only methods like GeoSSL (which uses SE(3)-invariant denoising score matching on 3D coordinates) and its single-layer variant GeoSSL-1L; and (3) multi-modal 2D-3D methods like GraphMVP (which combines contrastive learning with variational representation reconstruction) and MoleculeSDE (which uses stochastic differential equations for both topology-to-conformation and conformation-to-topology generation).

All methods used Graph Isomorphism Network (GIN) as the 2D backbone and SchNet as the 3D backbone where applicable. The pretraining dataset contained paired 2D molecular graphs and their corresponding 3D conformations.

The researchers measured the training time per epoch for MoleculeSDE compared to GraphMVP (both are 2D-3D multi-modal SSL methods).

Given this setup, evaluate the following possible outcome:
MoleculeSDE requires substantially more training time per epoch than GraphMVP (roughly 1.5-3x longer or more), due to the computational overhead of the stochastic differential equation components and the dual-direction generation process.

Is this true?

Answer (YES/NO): YES